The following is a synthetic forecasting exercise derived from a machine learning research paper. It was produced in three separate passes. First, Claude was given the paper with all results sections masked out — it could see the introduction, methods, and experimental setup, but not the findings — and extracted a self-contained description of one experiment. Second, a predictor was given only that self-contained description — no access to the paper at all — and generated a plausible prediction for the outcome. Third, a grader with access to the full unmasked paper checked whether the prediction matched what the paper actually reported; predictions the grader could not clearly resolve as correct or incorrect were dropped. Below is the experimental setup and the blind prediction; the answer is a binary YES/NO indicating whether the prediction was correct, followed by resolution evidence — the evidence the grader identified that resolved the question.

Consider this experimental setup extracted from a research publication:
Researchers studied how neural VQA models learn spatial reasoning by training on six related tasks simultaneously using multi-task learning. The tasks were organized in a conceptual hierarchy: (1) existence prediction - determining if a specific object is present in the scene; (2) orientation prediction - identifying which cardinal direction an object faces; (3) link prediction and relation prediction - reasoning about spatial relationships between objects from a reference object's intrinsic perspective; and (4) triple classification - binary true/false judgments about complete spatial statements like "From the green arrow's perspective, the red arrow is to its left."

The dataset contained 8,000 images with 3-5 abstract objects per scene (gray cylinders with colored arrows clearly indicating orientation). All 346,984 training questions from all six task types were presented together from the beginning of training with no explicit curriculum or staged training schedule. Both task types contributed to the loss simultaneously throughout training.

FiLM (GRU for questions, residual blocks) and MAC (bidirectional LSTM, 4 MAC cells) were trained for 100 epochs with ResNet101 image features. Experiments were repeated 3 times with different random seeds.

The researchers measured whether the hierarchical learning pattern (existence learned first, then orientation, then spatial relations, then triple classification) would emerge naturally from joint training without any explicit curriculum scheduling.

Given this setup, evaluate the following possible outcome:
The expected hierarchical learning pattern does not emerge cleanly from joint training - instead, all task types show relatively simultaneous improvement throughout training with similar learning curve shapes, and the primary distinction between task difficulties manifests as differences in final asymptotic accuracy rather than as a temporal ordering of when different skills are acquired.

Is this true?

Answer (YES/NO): NO